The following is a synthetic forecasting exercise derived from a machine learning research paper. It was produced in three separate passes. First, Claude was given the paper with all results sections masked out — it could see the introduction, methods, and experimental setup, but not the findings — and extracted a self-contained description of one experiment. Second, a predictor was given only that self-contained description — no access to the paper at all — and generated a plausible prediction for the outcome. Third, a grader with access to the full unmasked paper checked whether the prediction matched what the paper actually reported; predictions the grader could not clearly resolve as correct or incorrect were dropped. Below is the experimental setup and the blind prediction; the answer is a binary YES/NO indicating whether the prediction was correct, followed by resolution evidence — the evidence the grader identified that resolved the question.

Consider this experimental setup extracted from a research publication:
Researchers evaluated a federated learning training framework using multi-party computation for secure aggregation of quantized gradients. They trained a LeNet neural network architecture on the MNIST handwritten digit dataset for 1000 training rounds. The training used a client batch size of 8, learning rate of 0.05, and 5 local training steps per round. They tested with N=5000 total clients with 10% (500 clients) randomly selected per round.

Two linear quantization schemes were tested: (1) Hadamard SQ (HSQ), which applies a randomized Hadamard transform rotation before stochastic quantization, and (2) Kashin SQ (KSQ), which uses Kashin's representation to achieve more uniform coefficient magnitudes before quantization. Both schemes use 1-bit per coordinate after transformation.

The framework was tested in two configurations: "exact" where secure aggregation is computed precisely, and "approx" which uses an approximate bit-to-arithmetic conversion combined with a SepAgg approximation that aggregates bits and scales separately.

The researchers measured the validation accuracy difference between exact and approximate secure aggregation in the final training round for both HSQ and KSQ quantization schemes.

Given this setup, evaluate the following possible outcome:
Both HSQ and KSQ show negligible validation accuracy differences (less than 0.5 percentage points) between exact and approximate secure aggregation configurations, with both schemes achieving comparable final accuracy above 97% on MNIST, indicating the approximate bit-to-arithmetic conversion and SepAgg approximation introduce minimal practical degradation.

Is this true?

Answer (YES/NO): NO